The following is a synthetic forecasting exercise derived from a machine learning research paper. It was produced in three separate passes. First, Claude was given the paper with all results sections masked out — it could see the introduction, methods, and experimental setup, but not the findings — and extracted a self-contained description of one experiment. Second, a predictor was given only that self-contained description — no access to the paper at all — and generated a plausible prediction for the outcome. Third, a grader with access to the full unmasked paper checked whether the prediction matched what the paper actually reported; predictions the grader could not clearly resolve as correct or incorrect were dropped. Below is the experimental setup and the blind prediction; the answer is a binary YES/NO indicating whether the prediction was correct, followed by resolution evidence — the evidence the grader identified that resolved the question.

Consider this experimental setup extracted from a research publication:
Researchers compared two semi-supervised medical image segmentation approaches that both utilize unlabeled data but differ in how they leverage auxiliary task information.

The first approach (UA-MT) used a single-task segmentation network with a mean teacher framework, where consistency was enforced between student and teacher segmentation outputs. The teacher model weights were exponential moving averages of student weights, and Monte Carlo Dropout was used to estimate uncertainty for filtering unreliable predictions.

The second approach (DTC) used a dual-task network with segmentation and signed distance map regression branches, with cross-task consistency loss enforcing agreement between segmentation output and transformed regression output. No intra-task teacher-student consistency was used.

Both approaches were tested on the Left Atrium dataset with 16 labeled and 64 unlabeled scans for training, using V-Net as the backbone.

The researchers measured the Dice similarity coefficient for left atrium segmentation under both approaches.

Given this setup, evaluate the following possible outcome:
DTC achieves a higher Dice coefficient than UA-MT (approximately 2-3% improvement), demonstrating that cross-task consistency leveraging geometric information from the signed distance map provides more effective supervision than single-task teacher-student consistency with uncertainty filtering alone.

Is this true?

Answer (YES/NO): NO